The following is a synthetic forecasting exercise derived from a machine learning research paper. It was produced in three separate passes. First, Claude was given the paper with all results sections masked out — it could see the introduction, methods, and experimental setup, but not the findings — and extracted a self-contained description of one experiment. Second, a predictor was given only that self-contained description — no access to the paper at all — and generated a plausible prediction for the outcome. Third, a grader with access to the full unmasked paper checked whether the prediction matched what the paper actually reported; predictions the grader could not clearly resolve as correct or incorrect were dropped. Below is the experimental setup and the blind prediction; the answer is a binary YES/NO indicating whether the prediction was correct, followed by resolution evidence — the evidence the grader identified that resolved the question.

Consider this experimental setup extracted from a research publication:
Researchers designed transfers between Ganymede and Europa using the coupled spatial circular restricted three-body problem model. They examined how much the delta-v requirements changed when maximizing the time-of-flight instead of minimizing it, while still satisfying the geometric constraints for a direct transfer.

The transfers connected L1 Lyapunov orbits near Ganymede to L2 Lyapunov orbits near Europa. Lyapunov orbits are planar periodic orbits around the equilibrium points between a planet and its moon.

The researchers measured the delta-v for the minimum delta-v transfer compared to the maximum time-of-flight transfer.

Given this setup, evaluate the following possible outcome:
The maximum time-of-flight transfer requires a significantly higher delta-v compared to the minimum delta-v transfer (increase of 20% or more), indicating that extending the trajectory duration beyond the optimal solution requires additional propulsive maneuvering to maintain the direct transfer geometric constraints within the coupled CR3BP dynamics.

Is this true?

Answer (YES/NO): NO